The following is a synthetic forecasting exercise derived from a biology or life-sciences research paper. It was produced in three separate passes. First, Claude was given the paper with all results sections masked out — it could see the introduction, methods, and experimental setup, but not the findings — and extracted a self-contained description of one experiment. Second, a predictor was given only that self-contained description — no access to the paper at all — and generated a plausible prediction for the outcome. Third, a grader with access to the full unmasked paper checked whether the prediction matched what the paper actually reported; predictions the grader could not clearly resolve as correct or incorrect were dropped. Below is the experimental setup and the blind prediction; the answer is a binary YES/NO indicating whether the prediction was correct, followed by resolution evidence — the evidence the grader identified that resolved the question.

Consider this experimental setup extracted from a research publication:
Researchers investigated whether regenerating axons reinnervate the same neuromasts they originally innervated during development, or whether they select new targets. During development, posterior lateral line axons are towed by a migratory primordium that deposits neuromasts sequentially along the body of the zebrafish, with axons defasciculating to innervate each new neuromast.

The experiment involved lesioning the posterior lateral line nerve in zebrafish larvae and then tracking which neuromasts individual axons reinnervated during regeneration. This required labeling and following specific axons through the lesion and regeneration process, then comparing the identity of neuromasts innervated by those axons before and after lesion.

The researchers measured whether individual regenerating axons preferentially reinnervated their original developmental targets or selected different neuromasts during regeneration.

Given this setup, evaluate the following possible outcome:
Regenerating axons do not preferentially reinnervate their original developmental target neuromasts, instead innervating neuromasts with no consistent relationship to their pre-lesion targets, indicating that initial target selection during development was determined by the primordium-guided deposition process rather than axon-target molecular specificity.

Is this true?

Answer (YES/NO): NO